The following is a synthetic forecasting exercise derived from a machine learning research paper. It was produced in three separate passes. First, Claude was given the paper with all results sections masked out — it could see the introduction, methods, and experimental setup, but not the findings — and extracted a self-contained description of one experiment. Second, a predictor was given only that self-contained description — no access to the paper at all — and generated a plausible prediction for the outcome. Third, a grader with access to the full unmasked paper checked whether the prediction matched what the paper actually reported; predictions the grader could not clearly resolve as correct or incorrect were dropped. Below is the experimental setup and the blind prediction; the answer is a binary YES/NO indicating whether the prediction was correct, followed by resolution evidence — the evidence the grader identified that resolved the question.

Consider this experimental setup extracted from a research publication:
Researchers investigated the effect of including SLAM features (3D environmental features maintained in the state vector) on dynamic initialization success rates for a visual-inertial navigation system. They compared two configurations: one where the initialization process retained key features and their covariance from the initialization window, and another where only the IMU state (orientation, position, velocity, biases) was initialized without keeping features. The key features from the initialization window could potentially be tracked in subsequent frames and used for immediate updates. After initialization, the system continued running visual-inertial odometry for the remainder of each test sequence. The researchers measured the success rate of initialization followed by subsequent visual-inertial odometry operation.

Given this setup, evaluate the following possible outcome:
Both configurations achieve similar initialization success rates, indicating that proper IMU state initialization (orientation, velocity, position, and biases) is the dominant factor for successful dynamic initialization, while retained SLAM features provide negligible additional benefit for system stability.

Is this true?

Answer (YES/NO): NO